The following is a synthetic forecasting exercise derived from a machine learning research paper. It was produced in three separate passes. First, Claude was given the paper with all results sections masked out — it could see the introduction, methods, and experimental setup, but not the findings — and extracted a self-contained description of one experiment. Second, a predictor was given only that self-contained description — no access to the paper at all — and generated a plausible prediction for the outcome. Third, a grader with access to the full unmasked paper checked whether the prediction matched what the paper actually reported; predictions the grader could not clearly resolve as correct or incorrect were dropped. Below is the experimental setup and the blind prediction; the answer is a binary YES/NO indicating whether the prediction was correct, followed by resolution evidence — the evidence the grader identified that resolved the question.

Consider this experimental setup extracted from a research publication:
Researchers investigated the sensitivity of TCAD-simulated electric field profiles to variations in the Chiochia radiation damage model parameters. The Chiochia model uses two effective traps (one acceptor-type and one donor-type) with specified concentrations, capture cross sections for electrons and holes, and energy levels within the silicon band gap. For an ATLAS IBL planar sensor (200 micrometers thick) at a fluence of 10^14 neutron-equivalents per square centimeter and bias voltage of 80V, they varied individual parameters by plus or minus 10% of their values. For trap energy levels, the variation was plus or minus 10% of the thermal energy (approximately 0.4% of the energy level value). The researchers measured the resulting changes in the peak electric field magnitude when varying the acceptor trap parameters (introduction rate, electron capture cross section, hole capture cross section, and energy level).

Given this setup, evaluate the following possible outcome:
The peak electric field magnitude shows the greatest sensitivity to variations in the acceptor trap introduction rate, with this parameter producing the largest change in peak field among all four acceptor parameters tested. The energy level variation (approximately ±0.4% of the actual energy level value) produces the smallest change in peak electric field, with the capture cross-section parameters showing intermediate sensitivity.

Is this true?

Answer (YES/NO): NO